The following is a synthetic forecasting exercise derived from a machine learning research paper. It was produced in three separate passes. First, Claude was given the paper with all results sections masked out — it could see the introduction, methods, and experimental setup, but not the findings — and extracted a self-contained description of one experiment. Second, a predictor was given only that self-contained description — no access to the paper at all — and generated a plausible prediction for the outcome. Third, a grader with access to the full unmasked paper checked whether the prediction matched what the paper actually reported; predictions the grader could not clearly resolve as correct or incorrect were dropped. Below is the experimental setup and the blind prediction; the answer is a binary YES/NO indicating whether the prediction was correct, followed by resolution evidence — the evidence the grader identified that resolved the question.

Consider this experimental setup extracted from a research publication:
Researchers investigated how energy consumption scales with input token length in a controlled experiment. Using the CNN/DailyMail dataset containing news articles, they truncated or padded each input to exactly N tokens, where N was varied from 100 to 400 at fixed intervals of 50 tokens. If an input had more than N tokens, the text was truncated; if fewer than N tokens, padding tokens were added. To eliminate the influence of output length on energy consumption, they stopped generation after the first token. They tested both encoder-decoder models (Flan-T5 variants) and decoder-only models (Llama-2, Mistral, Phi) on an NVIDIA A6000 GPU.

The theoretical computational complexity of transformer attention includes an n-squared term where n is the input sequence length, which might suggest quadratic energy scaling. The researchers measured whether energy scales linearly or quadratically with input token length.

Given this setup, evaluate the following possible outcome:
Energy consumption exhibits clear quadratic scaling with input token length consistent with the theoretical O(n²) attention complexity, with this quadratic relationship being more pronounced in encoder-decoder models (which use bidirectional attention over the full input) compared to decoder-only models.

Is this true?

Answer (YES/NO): NO